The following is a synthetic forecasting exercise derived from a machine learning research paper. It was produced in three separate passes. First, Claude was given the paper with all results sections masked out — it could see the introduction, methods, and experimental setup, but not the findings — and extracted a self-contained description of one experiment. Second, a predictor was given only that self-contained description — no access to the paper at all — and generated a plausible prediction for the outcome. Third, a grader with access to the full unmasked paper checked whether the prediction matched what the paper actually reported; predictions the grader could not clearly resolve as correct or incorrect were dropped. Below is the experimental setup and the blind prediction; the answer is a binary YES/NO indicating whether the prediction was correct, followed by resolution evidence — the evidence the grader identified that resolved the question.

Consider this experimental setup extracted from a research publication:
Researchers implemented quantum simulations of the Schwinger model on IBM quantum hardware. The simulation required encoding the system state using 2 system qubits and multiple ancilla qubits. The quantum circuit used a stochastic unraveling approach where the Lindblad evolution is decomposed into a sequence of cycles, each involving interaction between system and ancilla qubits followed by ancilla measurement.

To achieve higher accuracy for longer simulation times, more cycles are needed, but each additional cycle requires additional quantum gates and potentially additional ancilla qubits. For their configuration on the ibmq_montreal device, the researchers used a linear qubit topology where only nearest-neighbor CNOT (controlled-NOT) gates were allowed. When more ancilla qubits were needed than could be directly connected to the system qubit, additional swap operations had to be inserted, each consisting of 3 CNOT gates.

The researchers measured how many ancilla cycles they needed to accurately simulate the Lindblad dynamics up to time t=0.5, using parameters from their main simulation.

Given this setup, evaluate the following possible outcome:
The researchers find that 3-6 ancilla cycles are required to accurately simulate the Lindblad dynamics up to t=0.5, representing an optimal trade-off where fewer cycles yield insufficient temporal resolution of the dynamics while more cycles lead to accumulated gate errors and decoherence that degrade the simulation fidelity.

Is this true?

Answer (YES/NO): NO